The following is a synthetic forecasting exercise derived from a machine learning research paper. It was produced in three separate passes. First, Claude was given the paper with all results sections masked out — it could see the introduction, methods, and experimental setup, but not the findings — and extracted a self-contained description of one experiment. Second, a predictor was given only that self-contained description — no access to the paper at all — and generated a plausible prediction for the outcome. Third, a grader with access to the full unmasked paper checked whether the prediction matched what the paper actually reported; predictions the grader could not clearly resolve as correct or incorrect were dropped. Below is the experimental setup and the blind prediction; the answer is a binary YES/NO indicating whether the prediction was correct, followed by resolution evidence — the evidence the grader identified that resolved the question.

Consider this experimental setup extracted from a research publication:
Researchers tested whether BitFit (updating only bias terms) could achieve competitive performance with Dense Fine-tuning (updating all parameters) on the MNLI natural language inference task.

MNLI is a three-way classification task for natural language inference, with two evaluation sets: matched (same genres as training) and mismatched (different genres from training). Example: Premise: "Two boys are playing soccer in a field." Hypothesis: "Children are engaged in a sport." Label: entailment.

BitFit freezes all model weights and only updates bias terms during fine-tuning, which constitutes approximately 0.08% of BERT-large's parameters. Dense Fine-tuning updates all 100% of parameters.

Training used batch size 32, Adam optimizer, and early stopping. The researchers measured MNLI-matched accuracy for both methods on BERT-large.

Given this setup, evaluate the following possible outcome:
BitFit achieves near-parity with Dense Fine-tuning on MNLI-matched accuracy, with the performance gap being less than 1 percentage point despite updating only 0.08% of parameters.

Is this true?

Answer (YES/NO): NO